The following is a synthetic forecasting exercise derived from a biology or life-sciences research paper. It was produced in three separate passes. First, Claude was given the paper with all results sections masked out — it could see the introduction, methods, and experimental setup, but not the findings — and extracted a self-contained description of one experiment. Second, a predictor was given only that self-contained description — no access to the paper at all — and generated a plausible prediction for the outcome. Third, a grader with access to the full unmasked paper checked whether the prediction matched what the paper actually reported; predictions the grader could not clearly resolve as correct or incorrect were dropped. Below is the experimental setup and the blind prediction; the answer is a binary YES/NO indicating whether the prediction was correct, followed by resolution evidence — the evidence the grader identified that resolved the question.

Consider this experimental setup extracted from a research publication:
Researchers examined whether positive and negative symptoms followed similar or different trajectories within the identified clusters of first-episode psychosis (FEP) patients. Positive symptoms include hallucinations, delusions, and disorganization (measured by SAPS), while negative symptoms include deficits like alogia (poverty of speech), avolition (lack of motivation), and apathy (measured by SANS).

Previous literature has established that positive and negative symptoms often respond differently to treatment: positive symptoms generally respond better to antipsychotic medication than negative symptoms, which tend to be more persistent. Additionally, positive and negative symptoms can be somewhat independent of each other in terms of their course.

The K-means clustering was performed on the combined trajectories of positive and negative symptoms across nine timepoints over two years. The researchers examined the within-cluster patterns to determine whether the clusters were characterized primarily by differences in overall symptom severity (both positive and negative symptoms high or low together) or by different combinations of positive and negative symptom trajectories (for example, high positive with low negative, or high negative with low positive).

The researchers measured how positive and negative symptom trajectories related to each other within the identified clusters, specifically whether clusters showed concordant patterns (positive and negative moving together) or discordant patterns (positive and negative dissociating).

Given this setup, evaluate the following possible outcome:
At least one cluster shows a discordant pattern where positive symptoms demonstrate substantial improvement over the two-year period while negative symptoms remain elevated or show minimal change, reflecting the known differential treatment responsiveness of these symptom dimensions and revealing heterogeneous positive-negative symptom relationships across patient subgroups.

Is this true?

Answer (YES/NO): YES